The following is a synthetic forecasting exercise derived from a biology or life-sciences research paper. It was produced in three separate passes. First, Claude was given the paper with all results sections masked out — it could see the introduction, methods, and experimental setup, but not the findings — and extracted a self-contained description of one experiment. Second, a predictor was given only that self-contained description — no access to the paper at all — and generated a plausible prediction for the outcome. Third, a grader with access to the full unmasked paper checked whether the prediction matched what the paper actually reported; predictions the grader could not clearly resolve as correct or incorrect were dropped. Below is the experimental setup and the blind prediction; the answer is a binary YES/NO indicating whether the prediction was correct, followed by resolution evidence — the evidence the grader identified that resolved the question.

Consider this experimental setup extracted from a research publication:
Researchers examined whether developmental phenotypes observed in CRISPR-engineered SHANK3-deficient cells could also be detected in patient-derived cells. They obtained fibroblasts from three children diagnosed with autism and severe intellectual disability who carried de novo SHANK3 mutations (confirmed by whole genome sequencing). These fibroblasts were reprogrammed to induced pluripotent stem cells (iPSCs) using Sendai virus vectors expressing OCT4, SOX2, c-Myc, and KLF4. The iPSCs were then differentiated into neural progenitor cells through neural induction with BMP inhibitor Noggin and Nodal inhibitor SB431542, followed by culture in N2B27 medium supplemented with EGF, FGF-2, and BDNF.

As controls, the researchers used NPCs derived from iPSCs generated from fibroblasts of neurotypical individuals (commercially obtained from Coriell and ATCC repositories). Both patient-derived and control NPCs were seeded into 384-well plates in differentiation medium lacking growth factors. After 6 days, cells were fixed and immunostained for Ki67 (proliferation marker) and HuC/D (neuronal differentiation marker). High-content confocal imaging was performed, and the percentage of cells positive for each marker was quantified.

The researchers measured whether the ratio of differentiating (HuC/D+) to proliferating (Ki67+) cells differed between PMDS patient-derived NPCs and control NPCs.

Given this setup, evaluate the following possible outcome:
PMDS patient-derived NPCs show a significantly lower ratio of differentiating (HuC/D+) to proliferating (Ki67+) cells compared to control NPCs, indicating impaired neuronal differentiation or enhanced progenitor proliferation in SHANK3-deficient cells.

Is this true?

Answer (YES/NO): NO